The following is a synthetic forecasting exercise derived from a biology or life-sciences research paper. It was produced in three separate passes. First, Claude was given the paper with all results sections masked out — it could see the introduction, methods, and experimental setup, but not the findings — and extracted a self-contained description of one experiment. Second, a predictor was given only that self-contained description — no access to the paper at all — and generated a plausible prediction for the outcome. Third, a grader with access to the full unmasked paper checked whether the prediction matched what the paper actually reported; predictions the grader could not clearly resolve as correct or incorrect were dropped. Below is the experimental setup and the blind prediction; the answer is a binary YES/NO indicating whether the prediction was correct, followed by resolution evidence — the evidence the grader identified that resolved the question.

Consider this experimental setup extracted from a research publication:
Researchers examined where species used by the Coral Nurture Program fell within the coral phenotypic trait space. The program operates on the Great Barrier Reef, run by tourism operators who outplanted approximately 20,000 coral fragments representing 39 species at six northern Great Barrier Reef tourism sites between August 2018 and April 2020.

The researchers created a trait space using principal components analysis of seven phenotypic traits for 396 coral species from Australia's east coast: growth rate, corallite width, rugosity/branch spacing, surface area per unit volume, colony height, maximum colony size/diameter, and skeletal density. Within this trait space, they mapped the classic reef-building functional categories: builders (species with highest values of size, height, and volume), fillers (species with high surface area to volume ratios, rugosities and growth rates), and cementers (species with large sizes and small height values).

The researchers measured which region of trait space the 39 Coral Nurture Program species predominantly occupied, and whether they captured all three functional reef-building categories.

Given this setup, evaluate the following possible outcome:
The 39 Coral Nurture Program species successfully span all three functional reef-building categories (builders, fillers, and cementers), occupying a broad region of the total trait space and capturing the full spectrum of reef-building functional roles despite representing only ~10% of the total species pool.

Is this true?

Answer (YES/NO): NO